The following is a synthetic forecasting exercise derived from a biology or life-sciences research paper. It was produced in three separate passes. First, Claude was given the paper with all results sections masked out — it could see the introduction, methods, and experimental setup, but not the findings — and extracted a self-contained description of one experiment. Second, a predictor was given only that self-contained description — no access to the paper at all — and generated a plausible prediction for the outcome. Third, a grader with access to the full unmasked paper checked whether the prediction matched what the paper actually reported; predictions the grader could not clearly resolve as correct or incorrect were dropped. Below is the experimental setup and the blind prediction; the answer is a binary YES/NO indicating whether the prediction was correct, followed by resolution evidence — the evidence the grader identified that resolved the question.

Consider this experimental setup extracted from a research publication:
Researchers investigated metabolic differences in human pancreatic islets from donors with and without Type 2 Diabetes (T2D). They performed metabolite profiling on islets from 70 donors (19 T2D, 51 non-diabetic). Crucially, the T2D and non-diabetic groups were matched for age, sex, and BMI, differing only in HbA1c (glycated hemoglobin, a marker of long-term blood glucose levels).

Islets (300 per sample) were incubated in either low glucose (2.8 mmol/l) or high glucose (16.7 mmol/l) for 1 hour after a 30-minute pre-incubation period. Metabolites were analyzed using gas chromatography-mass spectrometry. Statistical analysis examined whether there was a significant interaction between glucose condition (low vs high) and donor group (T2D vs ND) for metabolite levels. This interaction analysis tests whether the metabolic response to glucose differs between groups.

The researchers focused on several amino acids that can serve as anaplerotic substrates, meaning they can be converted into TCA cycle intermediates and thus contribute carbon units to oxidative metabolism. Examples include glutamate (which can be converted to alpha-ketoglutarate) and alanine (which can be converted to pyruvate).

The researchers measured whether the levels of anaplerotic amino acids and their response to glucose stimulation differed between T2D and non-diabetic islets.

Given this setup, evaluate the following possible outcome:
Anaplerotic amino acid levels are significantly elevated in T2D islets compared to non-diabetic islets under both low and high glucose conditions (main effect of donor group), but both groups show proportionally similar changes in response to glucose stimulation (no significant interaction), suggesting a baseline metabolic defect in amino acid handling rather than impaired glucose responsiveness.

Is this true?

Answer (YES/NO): NO